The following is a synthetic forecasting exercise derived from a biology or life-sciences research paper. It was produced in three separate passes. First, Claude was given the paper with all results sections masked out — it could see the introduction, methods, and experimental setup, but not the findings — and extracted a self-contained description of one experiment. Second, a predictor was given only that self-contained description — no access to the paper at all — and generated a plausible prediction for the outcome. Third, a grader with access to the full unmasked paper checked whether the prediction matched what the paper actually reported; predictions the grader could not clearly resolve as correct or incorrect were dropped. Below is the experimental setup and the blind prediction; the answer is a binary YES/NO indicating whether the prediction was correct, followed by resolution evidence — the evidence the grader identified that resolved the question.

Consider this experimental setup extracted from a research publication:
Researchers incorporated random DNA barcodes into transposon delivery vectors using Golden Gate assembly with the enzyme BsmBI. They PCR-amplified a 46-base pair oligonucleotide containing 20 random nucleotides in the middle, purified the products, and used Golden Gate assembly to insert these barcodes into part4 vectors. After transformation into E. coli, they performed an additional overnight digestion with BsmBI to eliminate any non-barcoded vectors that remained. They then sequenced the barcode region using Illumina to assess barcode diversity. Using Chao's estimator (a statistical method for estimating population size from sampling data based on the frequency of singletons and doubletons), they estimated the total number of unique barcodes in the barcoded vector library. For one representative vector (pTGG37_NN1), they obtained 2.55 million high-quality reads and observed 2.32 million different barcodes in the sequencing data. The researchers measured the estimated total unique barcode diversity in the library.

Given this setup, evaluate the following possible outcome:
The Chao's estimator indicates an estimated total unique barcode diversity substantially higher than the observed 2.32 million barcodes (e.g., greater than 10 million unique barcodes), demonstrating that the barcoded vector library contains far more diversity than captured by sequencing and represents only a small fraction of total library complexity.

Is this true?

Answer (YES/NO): YES